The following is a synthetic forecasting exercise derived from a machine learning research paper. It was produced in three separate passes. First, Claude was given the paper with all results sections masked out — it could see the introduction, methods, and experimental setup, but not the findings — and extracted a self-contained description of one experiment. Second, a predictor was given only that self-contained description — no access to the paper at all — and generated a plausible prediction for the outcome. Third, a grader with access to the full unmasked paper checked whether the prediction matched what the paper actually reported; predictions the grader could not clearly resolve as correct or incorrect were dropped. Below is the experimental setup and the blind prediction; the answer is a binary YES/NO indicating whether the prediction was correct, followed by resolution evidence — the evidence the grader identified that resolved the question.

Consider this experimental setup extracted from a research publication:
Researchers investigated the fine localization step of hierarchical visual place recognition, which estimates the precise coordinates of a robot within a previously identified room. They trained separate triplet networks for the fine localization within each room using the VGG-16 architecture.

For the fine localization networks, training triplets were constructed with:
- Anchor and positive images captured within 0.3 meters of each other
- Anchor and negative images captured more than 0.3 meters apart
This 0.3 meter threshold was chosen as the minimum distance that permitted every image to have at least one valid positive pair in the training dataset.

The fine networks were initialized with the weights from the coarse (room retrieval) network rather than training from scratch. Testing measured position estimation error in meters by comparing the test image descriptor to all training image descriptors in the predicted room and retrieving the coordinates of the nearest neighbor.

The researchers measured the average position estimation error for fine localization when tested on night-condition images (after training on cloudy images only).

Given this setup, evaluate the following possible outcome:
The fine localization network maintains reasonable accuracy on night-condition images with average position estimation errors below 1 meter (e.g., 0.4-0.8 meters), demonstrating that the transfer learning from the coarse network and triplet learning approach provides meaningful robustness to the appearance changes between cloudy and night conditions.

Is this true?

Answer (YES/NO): YES